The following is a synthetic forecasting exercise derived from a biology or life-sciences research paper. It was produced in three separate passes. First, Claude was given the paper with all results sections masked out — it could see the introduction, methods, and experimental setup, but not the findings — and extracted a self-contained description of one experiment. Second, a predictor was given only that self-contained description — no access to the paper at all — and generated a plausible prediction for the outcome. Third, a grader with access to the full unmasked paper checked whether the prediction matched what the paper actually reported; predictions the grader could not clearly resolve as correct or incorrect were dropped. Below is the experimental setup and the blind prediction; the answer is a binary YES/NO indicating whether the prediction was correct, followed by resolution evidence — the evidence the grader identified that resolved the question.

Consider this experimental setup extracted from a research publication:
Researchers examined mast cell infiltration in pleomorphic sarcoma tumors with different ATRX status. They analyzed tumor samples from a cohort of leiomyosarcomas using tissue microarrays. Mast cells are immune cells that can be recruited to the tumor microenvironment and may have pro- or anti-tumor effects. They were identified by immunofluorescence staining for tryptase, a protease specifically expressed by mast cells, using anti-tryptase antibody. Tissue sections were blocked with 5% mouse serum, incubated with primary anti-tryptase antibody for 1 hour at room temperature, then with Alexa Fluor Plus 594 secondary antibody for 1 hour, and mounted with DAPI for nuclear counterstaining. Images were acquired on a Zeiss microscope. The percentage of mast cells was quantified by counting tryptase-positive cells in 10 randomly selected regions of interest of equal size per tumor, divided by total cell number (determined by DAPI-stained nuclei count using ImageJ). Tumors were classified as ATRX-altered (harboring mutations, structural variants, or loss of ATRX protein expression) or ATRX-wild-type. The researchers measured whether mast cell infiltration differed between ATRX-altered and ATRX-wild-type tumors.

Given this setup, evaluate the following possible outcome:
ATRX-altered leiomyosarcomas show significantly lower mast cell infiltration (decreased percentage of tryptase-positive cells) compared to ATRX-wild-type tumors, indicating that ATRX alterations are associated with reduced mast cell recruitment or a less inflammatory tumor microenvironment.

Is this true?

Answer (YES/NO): YES